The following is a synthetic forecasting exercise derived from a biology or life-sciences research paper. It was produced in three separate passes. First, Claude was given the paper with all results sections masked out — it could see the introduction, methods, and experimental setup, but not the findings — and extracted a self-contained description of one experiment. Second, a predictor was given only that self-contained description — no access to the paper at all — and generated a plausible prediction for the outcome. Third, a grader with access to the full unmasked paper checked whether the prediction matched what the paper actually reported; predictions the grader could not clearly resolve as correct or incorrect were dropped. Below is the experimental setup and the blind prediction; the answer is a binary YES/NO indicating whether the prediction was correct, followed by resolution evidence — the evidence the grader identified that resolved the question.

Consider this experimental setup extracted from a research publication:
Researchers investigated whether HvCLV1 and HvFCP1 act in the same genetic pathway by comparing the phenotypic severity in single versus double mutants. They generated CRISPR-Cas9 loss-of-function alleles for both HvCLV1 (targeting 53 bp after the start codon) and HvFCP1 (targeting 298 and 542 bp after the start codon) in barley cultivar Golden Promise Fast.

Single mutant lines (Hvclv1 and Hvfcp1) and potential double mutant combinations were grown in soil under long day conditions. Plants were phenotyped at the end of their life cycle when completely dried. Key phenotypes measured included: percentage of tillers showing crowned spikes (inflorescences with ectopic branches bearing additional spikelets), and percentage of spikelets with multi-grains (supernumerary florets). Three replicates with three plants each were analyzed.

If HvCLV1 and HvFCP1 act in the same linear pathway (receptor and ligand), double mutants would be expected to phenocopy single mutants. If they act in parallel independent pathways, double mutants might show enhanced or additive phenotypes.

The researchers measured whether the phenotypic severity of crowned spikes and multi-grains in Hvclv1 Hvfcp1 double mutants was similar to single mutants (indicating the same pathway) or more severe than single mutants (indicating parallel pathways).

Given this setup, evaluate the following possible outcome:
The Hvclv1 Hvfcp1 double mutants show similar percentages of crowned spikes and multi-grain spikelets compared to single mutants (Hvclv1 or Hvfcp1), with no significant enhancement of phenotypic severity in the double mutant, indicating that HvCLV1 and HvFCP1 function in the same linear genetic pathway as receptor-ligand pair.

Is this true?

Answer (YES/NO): YES